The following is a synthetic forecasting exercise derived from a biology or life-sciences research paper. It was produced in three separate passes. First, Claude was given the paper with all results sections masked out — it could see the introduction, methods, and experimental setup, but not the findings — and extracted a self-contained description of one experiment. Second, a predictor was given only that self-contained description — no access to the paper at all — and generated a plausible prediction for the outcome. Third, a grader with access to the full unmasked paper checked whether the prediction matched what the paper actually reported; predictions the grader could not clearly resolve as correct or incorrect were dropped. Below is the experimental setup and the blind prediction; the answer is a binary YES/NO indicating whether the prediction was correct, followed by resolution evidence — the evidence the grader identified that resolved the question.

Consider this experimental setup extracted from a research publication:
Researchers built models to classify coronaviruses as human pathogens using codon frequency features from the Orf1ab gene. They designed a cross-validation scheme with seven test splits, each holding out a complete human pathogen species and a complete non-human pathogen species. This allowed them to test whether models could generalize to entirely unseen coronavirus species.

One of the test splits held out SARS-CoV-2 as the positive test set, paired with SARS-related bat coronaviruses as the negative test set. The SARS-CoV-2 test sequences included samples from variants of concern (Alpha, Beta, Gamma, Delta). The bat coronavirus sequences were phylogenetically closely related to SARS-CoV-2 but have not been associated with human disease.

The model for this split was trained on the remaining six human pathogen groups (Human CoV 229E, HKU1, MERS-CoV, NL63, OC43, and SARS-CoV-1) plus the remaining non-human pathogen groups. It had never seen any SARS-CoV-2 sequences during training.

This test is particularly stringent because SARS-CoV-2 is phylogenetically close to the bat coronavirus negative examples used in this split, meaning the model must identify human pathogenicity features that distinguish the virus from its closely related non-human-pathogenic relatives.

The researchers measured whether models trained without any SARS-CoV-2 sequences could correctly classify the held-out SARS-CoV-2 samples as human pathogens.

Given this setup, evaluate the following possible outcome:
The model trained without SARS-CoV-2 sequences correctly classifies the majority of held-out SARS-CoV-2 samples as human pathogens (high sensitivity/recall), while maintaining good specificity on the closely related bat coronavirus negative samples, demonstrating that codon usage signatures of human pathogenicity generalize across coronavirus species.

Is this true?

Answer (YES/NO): YES